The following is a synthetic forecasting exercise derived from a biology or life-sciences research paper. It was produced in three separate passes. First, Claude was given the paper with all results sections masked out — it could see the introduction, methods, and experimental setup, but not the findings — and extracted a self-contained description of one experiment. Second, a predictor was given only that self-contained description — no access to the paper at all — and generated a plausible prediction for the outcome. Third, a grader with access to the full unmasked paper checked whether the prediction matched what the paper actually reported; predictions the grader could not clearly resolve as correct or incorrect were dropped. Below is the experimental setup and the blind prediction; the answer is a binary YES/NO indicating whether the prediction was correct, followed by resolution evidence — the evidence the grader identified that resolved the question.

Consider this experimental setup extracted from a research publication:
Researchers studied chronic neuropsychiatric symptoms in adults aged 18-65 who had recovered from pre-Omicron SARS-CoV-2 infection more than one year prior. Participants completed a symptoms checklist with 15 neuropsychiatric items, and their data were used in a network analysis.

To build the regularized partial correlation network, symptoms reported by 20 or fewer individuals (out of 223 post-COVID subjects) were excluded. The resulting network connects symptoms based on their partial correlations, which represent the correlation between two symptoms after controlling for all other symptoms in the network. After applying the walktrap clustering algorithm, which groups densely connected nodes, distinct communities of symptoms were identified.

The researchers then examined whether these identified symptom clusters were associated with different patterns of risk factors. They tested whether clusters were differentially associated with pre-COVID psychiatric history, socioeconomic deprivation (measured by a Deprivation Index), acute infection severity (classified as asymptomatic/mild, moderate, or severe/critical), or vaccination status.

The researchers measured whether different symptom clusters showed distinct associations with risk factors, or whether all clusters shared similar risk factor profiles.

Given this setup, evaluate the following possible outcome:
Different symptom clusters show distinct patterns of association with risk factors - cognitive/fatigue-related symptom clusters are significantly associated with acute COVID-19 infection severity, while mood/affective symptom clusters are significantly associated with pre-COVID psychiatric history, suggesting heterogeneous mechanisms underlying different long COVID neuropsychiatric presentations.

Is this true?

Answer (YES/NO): NO